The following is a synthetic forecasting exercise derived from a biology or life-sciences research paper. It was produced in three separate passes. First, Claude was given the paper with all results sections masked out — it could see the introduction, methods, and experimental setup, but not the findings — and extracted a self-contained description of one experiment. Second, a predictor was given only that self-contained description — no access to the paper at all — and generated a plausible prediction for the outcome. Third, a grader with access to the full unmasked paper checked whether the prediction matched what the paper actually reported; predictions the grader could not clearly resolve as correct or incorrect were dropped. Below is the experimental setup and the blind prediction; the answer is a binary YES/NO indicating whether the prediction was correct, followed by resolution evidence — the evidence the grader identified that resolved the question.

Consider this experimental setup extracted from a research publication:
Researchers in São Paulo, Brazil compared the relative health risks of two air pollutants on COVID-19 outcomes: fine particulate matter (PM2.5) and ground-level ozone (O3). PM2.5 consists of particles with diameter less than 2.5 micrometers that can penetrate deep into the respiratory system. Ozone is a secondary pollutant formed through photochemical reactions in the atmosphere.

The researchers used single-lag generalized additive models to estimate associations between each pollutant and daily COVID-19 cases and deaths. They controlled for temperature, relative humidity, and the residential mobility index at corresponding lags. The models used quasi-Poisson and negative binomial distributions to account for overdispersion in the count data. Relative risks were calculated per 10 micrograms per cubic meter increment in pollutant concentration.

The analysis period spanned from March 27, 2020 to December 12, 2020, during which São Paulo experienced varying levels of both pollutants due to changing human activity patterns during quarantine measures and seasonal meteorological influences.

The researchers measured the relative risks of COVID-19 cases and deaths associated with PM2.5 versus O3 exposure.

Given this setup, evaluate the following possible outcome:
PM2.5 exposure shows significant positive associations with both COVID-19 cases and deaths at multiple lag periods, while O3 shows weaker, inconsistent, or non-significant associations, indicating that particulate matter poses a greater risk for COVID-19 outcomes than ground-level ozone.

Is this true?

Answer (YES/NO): YES